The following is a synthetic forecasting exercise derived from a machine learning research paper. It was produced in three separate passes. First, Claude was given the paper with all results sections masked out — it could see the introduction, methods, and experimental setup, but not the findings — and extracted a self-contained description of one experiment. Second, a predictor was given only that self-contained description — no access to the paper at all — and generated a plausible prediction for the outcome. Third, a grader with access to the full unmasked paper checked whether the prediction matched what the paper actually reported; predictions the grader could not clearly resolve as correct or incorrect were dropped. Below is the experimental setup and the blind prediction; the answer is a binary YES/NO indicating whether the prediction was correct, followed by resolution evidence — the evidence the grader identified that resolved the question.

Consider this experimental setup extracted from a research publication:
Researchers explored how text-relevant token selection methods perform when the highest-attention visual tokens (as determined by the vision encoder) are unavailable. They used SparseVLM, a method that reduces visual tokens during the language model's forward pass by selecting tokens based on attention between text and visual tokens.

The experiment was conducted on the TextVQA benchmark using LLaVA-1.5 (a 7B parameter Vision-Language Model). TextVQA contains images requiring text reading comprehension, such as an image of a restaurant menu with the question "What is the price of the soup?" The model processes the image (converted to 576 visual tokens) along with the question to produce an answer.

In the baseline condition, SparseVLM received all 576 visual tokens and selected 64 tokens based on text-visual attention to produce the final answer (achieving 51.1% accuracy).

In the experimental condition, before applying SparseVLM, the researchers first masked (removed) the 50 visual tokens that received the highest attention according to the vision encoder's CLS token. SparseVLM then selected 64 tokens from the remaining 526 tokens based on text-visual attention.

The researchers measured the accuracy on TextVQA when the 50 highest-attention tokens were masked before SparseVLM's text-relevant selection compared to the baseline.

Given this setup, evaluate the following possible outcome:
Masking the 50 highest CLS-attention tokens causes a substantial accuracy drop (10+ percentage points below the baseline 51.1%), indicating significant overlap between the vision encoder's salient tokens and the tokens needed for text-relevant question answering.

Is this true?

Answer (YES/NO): NO